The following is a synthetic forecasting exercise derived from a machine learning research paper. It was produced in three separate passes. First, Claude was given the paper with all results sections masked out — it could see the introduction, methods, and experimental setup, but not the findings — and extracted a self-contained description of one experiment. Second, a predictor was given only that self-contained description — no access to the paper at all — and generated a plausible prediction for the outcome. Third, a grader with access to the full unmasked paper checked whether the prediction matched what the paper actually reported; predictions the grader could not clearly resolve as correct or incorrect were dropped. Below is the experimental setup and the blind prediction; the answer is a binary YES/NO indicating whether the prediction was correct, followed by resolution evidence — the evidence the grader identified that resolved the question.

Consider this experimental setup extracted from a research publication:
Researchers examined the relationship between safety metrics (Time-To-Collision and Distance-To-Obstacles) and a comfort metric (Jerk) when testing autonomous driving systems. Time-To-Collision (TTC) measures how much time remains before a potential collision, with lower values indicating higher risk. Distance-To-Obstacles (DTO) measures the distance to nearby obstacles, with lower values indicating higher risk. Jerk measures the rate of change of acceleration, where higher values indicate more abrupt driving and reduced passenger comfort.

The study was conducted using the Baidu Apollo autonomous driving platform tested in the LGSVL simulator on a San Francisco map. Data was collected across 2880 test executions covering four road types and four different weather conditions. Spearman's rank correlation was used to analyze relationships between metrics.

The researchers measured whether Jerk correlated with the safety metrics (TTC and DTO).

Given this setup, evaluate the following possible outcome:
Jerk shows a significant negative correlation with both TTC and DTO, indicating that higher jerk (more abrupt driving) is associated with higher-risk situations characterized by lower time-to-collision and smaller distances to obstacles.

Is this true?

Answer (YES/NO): YES